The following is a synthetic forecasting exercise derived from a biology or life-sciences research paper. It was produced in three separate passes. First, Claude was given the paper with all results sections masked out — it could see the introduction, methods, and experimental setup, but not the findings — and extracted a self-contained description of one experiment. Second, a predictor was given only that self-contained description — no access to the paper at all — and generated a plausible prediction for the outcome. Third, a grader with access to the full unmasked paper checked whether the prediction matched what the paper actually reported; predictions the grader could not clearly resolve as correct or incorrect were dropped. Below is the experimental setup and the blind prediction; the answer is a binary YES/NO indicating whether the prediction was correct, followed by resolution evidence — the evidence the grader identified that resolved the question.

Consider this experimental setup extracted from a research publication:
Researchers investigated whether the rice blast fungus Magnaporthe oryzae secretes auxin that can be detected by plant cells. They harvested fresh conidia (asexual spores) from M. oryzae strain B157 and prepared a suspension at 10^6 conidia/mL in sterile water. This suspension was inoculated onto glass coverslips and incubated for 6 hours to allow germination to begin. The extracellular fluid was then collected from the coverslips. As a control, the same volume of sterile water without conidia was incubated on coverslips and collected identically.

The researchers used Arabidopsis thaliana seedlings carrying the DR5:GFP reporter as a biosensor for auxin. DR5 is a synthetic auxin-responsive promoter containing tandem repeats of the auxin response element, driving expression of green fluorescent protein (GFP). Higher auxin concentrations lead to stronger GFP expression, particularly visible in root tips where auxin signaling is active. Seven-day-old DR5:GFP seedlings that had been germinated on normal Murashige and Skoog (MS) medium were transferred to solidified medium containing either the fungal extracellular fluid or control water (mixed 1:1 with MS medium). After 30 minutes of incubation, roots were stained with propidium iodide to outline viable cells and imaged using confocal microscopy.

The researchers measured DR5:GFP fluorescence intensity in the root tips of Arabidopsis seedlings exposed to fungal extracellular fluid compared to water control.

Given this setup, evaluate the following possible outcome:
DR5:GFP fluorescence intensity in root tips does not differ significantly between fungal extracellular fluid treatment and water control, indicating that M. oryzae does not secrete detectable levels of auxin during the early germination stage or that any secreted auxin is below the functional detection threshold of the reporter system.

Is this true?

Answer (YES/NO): NO